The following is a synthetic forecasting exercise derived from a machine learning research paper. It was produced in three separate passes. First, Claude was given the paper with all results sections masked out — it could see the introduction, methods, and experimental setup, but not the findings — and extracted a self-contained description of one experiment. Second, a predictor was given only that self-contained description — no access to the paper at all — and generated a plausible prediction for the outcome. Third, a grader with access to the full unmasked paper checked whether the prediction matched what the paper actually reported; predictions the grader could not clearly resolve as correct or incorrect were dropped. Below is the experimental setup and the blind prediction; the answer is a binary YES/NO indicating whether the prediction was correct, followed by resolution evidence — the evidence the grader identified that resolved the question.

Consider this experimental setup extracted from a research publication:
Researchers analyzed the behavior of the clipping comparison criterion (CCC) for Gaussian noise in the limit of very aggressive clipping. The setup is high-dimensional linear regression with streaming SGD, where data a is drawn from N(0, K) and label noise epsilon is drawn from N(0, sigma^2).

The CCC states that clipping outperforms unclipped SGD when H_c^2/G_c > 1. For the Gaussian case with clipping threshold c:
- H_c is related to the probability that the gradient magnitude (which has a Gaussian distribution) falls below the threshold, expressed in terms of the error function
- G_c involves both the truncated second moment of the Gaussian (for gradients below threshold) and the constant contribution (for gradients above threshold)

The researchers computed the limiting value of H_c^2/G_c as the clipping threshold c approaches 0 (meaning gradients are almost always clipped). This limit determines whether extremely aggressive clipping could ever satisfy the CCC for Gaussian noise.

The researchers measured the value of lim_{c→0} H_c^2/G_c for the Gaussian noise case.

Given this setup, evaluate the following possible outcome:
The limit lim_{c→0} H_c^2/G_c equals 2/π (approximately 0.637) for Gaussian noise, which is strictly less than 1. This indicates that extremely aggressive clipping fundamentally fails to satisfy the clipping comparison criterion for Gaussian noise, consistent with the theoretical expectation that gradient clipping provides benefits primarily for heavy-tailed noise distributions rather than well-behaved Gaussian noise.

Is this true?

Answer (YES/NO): YES